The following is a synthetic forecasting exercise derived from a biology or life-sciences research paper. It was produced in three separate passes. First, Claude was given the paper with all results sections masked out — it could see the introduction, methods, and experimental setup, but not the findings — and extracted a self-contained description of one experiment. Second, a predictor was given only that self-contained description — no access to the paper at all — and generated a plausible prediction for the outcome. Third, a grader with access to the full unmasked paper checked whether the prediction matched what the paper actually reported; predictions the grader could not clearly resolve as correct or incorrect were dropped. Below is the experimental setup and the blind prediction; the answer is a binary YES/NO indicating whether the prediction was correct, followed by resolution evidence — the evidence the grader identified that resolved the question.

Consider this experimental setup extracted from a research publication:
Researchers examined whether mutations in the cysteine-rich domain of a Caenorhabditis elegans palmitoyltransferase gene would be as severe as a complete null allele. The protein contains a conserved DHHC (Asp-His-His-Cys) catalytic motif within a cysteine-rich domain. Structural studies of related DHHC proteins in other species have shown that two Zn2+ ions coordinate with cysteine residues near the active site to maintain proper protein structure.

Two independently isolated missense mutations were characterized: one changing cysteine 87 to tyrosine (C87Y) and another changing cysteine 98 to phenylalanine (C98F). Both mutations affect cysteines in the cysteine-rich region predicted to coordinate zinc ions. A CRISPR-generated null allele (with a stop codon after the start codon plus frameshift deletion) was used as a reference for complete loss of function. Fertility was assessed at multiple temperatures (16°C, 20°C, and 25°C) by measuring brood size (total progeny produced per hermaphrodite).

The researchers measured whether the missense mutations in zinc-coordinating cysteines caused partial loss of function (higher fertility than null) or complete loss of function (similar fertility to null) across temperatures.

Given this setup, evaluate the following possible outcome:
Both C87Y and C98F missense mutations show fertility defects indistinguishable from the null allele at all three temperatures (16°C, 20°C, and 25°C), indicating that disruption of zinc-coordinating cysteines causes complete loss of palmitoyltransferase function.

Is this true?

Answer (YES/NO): YES